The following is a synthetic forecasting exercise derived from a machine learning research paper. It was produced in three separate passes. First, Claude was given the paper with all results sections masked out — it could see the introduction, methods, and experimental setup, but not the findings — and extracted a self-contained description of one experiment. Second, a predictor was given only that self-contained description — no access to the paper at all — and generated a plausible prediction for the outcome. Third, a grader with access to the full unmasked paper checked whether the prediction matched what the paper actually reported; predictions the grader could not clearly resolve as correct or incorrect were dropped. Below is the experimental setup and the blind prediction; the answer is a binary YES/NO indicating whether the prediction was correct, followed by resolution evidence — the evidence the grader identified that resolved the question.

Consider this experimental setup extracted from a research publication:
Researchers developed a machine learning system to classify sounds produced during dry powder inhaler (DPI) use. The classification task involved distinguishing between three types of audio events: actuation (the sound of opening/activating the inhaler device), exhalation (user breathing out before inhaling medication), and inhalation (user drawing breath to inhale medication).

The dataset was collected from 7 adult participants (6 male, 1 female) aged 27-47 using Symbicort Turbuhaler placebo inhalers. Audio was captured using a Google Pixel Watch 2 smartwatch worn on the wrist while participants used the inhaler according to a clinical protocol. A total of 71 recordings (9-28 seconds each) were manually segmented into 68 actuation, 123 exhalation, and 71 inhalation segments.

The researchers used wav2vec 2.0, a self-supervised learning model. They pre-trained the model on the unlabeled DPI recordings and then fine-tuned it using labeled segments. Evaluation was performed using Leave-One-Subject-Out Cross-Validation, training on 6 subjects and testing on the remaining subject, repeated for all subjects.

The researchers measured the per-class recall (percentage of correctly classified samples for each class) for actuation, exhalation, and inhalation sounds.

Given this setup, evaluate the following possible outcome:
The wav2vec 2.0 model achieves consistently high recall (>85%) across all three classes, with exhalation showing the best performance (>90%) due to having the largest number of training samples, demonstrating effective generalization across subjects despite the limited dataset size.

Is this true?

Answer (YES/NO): NO